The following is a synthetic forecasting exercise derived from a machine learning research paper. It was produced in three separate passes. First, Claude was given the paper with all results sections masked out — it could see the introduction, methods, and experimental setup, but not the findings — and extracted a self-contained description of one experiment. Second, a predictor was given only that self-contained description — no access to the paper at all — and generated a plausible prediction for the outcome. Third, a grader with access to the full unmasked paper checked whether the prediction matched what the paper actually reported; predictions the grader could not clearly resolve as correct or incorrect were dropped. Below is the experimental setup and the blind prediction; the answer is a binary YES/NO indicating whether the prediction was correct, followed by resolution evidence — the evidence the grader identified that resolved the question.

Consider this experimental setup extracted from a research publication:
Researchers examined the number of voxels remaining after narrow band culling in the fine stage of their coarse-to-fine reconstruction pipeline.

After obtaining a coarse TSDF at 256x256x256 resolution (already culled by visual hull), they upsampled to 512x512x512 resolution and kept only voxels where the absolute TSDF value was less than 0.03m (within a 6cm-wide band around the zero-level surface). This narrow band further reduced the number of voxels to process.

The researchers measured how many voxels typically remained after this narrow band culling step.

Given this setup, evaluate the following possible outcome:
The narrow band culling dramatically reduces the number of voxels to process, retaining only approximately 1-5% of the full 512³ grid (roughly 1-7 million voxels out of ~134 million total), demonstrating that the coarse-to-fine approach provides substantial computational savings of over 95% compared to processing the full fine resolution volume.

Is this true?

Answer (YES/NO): NO